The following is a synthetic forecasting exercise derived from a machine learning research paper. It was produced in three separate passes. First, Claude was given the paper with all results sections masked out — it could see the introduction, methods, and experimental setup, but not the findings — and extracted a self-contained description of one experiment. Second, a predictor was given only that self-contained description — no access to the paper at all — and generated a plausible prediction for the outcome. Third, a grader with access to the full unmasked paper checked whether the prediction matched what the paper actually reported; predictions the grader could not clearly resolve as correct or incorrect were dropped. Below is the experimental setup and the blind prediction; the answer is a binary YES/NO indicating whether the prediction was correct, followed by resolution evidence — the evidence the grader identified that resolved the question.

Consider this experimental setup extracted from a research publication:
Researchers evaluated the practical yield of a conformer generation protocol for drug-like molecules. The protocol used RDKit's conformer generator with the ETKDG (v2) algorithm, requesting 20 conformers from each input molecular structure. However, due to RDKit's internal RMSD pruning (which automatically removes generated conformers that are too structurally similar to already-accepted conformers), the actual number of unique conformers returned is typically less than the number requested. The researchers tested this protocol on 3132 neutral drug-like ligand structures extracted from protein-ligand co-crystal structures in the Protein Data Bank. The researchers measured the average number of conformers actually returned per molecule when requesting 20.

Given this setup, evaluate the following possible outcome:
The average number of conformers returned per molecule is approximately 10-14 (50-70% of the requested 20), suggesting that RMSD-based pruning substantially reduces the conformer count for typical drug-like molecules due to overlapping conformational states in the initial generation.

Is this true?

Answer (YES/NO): NO